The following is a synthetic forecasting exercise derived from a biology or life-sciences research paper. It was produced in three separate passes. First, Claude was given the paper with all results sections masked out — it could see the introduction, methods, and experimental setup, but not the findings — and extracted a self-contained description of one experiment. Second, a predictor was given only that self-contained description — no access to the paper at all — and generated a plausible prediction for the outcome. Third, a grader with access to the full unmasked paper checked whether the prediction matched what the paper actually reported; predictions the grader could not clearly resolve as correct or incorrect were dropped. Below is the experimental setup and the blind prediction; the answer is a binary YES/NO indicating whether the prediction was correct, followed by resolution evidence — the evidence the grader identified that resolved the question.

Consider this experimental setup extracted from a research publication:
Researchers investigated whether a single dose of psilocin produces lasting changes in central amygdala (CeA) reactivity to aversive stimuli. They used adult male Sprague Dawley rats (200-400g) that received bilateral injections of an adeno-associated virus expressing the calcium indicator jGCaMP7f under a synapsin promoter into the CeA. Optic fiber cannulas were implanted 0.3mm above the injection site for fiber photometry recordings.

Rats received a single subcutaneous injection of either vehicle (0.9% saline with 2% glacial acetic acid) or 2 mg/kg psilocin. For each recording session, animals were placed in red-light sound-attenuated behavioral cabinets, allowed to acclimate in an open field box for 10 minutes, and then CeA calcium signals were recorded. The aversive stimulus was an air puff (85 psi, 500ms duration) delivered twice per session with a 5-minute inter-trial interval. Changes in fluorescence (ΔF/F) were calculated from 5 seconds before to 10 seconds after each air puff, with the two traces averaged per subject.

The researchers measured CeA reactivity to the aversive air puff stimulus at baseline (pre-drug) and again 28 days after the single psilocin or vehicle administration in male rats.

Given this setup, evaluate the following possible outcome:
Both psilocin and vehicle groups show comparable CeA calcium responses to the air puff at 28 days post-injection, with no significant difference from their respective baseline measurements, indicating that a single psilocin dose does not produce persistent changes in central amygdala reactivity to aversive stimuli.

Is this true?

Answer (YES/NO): NO